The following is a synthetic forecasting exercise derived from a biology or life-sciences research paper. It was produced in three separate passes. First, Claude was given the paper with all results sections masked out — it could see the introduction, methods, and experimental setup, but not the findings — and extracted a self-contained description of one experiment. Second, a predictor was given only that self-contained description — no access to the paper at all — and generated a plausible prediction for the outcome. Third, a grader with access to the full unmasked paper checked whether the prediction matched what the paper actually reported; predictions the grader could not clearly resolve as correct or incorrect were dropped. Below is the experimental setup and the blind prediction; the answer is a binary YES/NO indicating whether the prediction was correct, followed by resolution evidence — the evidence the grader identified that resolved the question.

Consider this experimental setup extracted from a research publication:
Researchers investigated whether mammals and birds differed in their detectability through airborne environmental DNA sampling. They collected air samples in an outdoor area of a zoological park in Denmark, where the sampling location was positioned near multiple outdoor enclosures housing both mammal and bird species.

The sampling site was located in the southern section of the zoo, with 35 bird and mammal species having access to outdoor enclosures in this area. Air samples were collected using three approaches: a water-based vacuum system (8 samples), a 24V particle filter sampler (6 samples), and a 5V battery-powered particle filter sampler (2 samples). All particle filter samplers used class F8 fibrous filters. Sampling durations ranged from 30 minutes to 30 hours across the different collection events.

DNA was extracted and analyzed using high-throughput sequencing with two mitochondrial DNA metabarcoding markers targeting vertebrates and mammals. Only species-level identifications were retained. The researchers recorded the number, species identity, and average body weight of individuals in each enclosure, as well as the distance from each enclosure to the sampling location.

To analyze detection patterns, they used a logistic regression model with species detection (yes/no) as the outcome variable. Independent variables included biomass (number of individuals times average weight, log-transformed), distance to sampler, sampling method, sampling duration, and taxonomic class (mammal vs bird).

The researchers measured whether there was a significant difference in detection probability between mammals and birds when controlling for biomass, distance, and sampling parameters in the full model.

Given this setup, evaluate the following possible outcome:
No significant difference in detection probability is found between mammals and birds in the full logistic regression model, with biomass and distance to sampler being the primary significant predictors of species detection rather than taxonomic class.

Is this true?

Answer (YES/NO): YES